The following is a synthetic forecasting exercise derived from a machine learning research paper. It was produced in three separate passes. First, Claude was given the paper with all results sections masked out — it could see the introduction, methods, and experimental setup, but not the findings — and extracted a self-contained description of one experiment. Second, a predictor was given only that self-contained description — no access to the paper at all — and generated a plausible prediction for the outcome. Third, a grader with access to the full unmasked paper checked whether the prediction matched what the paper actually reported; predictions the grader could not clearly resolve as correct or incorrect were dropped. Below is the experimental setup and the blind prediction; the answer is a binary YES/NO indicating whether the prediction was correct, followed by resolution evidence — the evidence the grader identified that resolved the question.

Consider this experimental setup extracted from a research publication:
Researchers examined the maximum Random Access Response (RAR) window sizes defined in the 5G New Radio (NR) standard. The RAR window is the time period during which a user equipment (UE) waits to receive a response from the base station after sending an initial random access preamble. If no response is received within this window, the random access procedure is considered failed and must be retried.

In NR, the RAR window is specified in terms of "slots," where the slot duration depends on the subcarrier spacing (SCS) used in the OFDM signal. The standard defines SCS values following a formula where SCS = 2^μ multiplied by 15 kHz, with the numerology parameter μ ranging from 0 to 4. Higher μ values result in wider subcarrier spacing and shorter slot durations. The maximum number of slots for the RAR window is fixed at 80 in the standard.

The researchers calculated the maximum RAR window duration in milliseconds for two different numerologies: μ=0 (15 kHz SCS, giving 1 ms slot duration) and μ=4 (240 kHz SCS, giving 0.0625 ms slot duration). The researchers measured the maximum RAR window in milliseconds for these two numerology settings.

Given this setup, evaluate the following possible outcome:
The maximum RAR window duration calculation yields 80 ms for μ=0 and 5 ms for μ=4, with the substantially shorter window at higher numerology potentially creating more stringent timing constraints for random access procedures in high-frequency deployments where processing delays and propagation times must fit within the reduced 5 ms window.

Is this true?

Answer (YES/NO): NO